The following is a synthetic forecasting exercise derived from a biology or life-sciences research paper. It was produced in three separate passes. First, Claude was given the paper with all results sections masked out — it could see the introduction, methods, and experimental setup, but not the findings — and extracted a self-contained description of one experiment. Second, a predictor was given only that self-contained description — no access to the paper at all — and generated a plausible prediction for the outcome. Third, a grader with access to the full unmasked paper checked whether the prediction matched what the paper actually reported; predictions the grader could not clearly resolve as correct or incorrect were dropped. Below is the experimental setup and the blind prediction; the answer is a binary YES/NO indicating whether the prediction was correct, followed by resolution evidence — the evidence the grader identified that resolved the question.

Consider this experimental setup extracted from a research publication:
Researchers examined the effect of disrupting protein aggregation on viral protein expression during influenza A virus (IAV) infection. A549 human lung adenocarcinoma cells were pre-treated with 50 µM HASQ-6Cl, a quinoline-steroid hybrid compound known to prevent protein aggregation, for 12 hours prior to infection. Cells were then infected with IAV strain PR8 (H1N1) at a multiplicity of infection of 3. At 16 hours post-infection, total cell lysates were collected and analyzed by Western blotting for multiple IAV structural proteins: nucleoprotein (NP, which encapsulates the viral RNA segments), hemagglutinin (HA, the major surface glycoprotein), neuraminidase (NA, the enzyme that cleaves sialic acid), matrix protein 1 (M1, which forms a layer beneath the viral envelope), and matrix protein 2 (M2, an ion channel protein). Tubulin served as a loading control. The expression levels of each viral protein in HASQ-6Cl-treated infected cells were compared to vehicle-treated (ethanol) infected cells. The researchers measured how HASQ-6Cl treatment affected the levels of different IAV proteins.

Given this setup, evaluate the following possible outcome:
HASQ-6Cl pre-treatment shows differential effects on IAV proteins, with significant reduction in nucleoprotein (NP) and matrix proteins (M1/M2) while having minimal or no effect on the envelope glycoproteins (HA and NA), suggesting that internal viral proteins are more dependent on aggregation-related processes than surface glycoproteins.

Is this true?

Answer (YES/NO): NO